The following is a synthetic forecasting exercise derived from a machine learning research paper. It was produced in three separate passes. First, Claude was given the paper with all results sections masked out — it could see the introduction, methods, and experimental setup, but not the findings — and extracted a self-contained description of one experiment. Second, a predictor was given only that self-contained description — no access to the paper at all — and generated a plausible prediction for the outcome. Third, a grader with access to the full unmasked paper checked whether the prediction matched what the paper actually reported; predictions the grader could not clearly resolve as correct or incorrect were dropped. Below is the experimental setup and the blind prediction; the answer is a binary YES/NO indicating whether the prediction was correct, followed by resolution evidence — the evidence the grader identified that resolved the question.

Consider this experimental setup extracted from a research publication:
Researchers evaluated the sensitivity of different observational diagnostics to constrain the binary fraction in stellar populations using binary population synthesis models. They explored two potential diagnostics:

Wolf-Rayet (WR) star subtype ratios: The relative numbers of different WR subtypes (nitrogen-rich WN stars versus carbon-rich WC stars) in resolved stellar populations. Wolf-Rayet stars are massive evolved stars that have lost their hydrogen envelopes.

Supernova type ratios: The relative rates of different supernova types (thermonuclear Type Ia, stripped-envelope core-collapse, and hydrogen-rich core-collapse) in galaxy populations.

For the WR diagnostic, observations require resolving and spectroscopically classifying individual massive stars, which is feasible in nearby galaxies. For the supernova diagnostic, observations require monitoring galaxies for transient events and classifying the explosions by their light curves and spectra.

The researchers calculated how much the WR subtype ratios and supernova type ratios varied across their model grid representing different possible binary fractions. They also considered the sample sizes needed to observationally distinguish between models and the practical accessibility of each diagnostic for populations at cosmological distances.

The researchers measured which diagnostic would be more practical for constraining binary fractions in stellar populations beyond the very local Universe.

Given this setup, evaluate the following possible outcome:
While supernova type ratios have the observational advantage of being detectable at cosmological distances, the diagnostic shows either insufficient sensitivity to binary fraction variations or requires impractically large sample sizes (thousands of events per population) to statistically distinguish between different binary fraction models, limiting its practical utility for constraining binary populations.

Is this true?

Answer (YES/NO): NO